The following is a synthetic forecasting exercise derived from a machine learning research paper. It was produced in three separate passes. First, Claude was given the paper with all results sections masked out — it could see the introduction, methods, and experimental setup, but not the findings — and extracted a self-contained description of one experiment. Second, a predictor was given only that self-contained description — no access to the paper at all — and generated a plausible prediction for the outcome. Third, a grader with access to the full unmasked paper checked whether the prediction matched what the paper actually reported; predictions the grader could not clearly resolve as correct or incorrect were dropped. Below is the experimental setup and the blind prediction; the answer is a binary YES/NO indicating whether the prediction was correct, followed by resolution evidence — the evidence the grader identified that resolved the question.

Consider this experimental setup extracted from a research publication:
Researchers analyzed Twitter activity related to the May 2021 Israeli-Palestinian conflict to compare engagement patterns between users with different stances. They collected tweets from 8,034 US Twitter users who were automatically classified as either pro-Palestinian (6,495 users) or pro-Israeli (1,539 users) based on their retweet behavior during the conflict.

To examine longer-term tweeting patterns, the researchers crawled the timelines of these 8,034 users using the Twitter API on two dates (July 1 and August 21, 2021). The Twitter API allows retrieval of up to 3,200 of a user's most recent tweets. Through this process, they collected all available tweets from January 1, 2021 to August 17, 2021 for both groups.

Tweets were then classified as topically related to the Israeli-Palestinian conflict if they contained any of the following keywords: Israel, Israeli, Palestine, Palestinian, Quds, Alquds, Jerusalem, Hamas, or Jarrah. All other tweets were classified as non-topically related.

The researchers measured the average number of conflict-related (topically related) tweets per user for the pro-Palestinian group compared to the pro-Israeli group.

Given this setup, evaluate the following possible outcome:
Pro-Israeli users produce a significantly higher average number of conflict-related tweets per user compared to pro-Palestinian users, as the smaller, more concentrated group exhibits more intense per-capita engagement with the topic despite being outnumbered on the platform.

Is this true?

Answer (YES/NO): YES